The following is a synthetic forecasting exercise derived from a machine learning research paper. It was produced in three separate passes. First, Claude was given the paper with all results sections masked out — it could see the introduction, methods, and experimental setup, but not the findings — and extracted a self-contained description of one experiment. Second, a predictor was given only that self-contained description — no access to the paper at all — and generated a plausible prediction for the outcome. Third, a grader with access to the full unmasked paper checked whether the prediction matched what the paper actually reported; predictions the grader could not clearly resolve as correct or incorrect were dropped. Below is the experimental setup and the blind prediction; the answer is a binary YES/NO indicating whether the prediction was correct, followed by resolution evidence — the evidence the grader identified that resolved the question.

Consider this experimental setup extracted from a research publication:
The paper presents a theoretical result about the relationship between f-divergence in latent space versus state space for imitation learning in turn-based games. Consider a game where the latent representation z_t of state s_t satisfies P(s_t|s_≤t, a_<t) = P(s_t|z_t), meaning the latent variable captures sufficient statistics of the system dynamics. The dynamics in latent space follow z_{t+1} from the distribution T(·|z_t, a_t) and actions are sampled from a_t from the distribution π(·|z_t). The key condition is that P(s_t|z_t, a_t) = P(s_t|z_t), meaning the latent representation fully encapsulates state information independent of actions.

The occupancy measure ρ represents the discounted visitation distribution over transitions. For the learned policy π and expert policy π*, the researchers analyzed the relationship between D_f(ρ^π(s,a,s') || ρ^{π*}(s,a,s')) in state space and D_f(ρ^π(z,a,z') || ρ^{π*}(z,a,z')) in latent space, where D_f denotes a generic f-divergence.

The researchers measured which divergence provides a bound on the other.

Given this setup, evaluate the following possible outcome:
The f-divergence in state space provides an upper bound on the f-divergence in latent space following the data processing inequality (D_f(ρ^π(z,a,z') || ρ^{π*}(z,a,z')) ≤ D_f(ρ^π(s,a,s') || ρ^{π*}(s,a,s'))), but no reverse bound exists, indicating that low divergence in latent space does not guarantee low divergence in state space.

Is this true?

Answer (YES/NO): NO